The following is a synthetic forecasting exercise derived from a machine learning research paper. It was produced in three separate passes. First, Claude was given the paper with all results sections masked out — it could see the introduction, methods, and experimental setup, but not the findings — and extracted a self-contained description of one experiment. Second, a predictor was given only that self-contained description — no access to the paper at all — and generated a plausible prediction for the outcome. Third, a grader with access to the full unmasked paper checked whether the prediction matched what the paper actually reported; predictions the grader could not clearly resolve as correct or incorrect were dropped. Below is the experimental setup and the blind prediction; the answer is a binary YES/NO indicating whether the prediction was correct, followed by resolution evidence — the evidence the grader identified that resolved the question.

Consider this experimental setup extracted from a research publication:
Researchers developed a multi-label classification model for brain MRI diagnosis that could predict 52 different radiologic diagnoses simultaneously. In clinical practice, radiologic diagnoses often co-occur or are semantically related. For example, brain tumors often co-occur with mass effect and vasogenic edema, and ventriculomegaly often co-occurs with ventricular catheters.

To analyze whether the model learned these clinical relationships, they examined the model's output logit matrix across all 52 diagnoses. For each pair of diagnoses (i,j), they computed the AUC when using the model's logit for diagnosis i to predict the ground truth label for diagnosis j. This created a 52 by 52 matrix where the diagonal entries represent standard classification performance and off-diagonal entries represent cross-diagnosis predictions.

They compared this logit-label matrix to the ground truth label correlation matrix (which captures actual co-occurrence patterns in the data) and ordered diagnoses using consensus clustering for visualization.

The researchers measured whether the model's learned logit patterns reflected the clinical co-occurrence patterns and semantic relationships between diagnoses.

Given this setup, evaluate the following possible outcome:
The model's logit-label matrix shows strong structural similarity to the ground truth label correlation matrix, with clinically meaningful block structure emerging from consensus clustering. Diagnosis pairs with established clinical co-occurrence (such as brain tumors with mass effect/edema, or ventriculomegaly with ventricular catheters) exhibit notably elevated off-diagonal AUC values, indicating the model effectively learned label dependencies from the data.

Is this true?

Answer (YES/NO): YES